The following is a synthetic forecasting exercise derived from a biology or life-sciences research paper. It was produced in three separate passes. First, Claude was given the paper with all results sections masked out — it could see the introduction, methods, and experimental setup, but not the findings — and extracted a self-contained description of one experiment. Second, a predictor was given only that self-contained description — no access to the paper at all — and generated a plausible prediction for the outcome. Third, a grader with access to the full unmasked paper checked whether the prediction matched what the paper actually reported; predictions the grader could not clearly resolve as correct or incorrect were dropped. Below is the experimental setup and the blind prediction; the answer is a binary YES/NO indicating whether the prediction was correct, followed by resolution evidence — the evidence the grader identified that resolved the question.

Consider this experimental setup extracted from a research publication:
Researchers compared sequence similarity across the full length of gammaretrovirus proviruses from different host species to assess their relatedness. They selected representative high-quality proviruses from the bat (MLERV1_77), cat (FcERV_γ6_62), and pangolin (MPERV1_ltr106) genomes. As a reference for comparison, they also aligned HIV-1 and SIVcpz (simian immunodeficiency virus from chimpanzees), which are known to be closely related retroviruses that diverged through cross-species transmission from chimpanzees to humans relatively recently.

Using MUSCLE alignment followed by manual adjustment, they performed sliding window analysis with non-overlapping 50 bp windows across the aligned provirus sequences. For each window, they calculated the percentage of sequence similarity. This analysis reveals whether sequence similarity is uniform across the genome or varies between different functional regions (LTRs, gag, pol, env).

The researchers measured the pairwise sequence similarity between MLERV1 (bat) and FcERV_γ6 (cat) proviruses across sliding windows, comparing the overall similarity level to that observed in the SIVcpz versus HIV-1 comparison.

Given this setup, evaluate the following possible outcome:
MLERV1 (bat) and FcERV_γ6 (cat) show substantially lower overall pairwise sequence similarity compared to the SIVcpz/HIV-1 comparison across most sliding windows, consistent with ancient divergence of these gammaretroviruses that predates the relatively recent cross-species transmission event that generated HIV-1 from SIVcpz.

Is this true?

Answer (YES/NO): NO